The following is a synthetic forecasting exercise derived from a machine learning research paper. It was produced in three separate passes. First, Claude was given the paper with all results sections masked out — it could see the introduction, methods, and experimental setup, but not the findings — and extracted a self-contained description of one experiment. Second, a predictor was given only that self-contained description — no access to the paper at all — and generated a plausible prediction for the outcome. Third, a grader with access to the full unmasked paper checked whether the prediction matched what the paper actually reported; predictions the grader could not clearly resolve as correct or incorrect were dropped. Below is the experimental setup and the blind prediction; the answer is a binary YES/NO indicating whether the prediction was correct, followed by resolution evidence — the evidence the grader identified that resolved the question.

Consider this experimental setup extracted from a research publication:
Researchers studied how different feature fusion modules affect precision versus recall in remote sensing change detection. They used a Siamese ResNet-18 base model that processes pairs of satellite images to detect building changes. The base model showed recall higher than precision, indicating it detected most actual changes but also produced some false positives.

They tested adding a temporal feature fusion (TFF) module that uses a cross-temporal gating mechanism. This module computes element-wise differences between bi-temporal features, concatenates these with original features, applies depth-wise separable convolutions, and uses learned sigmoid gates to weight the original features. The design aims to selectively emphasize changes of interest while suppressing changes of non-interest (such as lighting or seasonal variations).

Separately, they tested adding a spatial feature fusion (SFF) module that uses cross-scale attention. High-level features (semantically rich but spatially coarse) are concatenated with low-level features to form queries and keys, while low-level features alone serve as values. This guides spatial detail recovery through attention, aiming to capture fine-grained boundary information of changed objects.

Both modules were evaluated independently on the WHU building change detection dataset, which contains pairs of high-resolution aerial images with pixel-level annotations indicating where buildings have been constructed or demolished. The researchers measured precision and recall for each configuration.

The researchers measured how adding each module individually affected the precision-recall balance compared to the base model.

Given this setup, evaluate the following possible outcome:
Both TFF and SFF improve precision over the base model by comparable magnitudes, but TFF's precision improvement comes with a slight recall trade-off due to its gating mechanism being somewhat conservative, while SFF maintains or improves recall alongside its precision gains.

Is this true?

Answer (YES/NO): NO